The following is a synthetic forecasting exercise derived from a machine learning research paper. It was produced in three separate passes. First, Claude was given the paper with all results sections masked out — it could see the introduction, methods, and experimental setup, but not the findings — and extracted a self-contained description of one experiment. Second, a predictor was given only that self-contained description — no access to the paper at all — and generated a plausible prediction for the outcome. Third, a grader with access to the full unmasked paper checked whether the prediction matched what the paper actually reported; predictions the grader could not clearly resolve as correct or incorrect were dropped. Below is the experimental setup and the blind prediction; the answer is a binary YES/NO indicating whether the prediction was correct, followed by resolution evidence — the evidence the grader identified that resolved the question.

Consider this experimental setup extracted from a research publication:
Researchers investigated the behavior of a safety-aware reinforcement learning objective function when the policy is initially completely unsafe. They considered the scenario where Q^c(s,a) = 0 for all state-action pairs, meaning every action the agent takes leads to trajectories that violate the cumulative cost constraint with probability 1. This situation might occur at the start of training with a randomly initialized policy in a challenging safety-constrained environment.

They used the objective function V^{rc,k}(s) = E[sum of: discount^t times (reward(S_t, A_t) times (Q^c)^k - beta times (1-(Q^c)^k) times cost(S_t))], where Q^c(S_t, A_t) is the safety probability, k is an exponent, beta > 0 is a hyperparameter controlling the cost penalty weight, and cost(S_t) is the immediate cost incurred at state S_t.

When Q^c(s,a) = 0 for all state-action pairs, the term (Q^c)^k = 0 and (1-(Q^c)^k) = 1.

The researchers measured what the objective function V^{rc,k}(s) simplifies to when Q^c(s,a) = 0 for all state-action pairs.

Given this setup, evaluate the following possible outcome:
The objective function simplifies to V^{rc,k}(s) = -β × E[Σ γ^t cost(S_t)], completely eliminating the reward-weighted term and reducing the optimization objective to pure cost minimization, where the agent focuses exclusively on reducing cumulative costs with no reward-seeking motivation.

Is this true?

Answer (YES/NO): NO